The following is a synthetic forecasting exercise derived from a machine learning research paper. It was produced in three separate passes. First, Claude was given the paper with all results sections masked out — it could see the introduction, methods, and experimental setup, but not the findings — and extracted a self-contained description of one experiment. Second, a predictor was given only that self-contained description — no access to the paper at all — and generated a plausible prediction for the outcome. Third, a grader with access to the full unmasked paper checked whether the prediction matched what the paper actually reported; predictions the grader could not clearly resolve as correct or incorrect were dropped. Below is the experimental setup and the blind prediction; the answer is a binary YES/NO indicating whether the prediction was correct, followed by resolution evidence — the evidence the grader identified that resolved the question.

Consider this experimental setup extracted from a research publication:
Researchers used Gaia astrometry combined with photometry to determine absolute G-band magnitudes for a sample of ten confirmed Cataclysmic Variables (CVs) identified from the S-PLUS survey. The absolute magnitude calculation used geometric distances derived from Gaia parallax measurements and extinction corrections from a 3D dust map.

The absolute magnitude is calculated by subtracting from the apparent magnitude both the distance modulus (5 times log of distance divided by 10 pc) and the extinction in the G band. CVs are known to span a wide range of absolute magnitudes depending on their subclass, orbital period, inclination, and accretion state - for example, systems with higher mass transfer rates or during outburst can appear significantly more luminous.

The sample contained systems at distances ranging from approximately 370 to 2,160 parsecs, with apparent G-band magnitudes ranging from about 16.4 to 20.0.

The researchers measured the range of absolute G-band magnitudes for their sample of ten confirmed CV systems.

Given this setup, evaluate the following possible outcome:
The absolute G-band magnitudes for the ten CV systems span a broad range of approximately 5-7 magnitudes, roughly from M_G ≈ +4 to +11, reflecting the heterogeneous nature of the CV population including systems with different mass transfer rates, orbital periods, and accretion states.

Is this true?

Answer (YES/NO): YES